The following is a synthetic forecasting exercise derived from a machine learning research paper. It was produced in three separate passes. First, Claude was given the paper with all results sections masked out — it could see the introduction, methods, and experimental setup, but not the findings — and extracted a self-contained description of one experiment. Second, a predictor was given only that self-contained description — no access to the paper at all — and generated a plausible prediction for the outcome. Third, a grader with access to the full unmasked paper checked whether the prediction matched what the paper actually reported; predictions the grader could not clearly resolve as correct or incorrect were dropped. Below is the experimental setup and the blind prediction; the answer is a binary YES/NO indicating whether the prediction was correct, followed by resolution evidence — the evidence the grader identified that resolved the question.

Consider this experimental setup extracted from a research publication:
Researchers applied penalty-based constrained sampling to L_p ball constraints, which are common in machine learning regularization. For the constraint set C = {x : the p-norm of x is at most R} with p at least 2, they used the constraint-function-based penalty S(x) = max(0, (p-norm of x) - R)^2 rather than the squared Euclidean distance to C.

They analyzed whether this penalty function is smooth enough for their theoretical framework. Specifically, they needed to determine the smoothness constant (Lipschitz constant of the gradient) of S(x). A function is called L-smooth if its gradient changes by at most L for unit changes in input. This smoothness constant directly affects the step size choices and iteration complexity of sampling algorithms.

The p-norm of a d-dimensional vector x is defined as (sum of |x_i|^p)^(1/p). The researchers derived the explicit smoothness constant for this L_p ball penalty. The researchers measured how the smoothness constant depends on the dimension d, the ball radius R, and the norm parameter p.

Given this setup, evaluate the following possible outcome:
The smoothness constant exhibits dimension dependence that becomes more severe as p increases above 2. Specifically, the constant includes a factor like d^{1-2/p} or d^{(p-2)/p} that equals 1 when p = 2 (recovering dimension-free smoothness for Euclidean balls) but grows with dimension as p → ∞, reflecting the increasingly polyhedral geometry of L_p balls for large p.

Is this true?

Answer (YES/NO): NO